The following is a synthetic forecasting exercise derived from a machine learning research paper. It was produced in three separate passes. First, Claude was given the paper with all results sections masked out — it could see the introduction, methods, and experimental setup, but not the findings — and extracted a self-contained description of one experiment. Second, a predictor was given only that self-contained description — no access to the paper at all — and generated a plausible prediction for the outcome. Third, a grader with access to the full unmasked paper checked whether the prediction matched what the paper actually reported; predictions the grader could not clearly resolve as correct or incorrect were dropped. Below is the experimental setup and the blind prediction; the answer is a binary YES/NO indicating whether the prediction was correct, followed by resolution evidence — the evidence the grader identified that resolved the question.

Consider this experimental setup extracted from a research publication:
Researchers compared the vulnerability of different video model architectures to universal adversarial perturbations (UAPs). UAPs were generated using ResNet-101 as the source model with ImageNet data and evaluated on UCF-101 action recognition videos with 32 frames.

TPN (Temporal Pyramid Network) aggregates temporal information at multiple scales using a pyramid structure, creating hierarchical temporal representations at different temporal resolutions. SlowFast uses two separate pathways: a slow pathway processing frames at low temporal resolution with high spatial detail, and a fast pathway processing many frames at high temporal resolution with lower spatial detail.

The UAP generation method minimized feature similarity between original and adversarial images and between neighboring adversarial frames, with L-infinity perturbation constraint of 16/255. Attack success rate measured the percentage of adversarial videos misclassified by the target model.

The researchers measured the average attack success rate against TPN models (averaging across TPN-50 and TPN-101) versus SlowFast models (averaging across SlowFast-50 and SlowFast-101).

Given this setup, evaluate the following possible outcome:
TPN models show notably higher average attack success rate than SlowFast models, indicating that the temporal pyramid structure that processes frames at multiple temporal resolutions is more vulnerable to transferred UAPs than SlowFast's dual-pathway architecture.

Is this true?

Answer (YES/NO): YES